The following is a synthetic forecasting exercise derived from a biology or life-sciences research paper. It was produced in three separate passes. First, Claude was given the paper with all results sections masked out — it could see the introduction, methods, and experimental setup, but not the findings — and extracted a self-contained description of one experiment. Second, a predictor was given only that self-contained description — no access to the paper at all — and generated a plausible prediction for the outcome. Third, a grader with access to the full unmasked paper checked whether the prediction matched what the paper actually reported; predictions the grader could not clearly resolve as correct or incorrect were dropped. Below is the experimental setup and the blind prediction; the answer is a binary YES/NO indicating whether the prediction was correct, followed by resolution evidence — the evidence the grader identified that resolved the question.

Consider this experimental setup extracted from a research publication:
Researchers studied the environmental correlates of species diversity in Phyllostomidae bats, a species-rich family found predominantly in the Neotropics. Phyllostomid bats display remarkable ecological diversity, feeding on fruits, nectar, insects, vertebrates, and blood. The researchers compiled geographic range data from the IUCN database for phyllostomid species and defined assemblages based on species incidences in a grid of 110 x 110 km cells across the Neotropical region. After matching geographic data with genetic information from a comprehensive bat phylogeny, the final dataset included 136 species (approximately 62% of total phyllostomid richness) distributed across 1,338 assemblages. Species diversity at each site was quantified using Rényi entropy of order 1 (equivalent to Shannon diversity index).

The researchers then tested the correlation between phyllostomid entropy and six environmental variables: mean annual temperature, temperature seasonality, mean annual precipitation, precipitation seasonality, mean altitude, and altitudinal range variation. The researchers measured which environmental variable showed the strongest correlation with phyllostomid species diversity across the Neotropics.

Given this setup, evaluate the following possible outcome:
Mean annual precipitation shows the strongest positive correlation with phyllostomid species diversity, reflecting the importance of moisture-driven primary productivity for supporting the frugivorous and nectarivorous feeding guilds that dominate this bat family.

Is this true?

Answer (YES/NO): NO